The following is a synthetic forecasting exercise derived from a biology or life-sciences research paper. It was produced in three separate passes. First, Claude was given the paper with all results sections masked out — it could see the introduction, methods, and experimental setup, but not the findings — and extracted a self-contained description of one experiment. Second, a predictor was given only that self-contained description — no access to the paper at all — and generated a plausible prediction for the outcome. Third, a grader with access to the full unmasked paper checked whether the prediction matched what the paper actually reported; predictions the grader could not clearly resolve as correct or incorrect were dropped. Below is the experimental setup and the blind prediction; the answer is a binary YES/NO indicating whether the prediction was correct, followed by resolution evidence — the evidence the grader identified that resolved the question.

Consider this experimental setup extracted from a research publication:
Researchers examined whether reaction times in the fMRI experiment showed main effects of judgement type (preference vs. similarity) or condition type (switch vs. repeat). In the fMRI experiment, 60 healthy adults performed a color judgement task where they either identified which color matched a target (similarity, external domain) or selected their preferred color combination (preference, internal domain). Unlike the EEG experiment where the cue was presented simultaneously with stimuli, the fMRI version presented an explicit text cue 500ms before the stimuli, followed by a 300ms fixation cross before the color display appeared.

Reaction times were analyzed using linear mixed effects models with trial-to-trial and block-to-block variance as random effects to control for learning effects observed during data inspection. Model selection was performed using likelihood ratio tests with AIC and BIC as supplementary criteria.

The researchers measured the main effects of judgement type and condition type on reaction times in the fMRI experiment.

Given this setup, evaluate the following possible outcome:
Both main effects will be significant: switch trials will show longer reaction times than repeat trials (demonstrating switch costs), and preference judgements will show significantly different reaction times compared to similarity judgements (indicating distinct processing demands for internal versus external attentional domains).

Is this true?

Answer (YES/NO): NO